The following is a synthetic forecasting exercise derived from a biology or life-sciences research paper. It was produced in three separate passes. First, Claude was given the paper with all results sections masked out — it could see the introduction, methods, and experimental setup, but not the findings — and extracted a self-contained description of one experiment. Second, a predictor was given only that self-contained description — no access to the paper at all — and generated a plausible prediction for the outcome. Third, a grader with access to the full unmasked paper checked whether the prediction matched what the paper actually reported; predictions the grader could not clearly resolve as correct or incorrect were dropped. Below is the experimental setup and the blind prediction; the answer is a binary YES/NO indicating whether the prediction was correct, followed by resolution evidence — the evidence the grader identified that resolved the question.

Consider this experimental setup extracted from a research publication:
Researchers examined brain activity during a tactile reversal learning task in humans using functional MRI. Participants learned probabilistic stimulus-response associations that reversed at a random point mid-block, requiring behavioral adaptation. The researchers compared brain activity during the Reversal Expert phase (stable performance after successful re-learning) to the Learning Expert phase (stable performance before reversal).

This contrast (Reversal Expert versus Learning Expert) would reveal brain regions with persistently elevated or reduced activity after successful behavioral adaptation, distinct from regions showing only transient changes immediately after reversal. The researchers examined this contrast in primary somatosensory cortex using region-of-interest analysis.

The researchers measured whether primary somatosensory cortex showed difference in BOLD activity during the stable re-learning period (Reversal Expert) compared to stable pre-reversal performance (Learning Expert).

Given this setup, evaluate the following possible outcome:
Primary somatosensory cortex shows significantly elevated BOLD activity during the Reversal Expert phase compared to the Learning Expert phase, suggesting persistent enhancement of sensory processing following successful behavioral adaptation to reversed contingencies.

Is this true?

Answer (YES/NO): YES